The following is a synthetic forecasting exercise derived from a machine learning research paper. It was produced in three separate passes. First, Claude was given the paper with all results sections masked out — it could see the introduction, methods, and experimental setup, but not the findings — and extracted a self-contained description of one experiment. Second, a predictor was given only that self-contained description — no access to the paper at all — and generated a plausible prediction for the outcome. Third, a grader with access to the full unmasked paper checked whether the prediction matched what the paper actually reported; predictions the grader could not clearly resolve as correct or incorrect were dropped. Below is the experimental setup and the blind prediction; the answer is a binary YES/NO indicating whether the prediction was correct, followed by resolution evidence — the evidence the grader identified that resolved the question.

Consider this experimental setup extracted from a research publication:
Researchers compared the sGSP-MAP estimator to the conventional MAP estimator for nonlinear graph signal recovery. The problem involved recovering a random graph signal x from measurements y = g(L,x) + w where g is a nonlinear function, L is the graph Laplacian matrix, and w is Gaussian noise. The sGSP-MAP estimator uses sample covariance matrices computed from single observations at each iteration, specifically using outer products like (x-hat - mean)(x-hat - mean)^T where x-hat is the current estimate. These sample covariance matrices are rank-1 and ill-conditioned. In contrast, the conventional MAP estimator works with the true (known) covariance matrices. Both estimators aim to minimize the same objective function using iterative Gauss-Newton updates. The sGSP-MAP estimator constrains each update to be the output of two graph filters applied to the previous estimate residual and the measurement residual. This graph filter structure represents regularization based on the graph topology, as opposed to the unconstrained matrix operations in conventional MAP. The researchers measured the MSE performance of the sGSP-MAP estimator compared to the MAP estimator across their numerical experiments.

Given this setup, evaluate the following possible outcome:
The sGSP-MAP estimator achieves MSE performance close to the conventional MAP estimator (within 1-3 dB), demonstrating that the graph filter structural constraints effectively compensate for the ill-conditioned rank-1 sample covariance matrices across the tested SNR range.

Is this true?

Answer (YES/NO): NO